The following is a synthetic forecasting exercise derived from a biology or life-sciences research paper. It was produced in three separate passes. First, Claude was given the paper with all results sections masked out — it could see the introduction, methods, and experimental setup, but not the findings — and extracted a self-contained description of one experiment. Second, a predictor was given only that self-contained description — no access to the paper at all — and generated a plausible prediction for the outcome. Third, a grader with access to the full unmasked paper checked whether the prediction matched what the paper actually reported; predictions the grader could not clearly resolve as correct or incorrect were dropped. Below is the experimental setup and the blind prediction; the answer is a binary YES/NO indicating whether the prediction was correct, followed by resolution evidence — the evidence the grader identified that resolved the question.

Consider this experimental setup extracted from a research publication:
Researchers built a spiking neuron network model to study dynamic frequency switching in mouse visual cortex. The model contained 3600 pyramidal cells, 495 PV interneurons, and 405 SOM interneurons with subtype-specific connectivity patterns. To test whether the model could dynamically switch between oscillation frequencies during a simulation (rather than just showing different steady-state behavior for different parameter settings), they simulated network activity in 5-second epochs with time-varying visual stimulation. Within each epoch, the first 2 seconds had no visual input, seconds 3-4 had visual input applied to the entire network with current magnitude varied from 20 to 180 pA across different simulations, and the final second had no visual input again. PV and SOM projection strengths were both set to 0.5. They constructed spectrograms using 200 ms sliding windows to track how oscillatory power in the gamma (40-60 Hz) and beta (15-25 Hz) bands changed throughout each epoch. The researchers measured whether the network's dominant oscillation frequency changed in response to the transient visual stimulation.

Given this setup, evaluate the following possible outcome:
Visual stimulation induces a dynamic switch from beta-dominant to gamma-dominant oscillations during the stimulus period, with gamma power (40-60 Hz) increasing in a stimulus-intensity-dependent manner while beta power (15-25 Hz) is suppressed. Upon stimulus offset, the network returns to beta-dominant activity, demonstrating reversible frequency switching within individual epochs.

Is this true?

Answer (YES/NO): NO